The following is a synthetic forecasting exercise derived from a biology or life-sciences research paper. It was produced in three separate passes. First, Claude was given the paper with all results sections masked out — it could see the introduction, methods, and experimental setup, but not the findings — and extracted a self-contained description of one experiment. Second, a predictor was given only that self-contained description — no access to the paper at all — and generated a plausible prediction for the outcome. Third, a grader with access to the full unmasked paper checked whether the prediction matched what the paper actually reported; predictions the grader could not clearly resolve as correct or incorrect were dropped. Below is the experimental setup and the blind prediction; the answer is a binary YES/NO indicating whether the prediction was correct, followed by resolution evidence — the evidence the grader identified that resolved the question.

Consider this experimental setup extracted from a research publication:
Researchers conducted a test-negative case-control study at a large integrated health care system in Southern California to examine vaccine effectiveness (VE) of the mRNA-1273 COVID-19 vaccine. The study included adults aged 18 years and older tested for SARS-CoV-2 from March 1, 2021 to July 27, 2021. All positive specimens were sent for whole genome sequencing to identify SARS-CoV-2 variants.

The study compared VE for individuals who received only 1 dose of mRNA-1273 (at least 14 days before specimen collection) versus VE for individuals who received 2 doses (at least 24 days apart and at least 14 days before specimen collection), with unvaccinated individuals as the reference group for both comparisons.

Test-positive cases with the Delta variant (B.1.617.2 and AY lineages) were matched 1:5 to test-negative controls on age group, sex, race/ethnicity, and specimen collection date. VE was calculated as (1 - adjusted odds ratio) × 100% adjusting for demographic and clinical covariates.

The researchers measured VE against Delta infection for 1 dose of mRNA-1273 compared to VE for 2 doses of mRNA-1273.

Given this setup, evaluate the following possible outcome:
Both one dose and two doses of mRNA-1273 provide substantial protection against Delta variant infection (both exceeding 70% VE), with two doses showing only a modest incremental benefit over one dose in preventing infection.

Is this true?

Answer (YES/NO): NO